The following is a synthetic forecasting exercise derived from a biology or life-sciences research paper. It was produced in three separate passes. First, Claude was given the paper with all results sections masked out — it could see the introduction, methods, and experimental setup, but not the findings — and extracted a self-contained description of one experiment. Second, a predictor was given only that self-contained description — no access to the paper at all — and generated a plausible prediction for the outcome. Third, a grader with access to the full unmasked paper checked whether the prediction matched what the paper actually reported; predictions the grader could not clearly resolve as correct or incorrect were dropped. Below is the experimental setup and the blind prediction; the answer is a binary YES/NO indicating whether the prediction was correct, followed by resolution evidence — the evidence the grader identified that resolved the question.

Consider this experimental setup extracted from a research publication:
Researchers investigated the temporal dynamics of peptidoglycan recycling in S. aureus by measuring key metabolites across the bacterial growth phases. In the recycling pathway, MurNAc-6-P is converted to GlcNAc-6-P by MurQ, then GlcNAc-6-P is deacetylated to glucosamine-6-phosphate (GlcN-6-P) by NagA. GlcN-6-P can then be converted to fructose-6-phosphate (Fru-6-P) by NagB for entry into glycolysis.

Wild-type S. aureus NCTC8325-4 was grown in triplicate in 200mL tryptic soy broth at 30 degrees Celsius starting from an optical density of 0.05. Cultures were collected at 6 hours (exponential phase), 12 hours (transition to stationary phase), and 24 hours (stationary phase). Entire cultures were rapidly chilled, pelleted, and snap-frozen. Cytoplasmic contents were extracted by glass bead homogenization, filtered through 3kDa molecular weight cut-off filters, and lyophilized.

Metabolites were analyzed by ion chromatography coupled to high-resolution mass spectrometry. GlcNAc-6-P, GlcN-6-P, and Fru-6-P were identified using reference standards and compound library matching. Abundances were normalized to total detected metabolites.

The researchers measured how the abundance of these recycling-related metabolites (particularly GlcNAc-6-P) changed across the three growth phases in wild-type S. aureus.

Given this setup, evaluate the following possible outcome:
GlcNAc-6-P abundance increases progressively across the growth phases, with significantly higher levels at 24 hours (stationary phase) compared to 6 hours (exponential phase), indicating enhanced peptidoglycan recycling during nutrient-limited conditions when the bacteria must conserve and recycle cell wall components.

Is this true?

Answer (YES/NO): NO